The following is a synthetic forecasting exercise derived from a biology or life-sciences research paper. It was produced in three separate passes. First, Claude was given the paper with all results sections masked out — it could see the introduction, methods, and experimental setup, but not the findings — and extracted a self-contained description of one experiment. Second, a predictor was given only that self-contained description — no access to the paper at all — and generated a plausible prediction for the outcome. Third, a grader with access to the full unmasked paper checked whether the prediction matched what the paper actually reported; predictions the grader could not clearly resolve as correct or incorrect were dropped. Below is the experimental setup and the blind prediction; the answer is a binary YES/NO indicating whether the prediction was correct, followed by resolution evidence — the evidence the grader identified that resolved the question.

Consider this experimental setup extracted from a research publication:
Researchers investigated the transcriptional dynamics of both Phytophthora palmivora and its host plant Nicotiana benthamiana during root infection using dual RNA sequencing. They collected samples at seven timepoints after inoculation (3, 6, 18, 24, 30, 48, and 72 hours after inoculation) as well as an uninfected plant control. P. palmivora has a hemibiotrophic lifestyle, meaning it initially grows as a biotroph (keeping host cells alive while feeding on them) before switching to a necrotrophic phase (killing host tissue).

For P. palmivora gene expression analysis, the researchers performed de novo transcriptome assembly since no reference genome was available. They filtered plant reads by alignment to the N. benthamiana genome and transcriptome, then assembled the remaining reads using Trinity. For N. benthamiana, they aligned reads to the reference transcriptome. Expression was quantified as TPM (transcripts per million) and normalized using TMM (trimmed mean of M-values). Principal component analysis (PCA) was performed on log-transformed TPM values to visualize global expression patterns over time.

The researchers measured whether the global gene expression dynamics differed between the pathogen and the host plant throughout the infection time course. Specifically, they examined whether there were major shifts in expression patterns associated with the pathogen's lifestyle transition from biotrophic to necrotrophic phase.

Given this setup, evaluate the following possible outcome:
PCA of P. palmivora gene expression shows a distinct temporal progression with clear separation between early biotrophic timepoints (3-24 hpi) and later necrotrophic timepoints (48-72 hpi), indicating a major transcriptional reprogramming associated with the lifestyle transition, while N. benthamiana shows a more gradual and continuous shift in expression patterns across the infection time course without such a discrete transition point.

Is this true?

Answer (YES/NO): YES